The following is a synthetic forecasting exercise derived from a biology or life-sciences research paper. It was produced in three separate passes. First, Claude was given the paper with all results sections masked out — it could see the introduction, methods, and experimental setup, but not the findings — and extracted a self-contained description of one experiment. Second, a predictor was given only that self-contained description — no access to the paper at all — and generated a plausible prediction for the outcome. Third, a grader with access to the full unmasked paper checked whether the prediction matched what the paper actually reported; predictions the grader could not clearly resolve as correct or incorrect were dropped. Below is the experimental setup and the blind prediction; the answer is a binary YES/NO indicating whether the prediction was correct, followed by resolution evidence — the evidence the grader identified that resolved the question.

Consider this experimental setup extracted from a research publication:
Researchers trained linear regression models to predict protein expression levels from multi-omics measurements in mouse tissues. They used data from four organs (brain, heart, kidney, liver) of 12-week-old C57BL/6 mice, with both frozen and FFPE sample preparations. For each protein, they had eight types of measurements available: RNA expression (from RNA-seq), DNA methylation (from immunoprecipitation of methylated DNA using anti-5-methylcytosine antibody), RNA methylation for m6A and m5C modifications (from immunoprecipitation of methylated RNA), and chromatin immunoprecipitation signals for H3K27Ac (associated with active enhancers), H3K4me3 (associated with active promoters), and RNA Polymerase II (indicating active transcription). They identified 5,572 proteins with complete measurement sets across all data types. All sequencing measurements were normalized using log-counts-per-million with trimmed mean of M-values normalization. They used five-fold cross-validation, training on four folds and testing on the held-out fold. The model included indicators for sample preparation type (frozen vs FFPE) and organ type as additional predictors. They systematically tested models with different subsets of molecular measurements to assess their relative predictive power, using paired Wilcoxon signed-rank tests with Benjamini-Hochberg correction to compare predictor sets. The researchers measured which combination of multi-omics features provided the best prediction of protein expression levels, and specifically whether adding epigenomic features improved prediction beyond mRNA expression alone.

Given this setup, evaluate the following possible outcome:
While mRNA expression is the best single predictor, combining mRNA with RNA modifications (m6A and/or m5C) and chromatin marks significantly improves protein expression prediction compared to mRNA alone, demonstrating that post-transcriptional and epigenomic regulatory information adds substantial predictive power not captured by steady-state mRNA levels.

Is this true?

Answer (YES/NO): NO